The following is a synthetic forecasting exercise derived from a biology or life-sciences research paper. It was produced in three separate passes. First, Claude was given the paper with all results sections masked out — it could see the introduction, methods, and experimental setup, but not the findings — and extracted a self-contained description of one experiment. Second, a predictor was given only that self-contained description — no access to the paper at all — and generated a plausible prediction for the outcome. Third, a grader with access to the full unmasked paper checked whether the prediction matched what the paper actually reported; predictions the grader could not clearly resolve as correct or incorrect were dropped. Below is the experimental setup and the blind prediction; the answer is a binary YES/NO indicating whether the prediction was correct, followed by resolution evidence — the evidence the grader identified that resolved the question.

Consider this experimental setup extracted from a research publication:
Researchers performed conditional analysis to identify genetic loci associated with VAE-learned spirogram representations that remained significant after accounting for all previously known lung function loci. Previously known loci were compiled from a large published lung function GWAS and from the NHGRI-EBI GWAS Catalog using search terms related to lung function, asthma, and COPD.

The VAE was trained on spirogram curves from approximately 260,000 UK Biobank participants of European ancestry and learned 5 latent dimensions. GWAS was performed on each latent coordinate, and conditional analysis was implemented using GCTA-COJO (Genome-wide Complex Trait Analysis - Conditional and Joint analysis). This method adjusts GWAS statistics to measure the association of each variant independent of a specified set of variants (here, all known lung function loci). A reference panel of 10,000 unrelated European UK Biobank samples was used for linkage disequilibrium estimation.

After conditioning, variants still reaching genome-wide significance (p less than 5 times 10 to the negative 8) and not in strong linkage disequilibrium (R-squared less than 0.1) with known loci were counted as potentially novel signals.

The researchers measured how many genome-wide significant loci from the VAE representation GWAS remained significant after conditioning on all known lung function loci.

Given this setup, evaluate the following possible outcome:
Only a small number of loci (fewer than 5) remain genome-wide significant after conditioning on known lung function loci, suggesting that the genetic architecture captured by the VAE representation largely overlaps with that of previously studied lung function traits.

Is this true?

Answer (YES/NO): NO